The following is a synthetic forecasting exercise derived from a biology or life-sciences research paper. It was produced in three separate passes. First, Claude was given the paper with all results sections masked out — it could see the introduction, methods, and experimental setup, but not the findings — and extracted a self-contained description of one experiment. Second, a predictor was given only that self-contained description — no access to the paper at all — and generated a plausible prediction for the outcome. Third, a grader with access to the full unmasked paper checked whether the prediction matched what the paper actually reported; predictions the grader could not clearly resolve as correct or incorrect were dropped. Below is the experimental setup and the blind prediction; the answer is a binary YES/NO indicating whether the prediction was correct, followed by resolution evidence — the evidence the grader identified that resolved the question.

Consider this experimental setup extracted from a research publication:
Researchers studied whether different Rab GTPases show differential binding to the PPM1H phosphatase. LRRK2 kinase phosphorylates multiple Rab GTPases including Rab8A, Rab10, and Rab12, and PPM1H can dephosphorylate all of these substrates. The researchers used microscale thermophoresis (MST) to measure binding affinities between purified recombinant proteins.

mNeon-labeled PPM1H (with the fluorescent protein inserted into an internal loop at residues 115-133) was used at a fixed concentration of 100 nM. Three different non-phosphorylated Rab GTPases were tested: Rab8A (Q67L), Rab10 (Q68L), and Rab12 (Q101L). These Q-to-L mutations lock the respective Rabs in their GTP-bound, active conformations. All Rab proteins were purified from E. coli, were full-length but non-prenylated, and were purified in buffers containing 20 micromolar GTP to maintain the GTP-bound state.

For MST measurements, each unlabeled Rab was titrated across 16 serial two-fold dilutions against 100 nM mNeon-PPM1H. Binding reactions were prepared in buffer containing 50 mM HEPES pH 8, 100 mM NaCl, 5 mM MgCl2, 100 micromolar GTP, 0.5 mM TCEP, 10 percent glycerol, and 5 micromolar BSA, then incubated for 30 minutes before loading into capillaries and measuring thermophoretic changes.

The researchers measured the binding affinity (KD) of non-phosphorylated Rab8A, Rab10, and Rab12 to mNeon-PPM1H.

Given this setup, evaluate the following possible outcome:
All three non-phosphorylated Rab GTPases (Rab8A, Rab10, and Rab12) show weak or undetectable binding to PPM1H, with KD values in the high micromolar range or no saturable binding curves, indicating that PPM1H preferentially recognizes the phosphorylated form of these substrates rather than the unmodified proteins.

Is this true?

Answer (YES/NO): NO